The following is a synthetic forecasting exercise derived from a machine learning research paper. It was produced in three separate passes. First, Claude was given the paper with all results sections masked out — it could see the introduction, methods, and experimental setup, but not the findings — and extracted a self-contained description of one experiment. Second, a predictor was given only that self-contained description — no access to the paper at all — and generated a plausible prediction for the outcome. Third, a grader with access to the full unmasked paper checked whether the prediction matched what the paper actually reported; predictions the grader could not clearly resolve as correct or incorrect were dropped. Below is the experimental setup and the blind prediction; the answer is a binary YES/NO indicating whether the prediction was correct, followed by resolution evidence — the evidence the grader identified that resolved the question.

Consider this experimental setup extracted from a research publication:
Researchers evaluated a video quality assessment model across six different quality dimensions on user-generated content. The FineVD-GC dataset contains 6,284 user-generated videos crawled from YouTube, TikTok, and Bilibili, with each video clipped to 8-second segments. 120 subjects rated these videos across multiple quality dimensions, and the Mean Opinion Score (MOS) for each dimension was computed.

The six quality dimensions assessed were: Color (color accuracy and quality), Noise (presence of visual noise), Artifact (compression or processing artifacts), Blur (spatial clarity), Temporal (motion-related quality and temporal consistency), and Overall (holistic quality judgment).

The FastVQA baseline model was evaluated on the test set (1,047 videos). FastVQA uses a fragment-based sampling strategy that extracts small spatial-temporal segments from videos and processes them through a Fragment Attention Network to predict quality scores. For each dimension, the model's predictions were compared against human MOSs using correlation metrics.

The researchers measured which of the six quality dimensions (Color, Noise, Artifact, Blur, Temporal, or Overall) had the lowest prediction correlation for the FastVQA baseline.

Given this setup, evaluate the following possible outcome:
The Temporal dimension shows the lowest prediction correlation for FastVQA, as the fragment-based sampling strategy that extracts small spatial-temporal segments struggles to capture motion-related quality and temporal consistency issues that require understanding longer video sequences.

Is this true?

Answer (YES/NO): YES